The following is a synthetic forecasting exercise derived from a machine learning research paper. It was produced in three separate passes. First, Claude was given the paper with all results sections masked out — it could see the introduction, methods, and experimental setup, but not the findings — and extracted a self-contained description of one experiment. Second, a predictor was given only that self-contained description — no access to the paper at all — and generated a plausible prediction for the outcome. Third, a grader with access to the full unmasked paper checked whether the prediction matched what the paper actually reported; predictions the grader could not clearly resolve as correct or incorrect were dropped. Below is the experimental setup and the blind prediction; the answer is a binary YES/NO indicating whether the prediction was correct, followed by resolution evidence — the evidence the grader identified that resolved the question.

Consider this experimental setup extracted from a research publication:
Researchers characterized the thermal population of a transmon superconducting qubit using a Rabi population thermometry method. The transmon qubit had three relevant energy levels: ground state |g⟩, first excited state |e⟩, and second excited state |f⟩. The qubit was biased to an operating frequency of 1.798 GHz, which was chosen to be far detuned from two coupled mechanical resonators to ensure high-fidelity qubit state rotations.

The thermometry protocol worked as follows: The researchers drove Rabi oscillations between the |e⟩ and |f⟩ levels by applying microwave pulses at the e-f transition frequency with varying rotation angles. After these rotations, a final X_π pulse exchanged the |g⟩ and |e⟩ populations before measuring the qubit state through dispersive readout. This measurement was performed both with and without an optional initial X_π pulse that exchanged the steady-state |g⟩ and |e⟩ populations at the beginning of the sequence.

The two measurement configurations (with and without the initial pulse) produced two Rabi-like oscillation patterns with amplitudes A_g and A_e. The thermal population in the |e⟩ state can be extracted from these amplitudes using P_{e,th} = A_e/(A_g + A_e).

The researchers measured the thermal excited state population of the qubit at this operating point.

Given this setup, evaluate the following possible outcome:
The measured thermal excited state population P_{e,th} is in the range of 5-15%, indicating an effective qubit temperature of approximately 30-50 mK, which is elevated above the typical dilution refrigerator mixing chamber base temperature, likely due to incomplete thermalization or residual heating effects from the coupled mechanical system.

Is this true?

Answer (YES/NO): YES